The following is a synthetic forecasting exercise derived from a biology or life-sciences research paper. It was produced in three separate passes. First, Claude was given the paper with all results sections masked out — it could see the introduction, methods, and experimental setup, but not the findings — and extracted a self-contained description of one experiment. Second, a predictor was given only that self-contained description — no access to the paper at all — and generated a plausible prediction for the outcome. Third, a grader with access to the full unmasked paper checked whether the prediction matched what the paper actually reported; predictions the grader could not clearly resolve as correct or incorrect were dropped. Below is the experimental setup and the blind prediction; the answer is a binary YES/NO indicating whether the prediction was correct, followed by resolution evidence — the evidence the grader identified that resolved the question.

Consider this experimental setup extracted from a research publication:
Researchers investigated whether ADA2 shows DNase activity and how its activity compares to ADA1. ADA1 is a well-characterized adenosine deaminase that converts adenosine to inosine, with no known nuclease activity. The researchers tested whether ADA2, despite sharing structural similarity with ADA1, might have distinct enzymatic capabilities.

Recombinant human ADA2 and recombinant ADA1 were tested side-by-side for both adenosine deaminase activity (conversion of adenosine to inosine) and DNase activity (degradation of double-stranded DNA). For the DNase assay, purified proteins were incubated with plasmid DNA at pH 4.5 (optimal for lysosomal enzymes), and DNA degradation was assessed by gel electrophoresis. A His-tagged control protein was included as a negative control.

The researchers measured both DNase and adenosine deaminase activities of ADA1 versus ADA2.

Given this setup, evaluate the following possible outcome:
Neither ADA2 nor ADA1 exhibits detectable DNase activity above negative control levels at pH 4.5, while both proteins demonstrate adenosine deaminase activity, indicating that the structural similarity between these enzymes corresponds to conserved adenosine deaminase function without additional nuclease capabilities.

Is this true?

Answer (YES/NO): NO